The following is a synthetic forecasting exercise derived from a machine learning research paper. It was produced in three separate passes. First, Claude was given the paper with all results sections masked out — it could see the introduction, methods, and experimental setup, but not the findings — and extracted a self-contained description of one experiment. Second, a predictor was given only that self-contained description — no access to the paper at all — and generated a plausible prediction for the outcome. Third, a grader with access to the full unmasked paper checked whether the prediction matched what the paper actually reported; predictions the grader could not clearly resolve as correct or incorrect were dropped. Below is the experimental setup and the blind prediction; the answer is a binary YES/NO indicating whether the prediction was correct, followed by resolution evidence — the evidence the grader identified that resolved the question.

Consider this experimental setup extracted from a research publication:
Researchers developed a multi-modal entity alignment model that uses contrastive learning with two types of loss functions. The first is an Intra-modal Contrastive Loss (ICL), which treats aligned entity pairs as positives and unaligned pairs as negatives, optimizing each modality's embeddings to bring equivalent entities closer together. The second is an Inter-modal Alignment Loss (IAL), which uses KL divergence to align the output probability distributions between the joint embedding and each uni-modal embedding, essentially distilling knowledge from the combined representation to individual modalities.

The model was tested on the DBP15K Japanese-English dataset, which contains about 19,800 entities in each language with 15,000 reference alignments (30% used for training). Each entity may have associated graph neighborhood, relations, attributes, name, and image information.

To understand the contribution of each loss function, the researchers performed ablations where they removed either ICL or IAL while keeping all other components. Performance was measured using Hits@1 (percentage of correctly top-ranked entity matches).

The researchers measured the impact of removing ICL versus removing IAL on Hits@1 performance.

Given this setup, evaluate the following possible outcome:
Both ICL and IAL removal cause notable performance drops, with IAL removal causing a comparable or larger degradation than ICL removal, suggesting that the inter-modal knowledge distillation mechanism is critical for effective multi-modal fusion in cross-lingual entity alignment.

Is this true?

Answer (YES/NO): NO